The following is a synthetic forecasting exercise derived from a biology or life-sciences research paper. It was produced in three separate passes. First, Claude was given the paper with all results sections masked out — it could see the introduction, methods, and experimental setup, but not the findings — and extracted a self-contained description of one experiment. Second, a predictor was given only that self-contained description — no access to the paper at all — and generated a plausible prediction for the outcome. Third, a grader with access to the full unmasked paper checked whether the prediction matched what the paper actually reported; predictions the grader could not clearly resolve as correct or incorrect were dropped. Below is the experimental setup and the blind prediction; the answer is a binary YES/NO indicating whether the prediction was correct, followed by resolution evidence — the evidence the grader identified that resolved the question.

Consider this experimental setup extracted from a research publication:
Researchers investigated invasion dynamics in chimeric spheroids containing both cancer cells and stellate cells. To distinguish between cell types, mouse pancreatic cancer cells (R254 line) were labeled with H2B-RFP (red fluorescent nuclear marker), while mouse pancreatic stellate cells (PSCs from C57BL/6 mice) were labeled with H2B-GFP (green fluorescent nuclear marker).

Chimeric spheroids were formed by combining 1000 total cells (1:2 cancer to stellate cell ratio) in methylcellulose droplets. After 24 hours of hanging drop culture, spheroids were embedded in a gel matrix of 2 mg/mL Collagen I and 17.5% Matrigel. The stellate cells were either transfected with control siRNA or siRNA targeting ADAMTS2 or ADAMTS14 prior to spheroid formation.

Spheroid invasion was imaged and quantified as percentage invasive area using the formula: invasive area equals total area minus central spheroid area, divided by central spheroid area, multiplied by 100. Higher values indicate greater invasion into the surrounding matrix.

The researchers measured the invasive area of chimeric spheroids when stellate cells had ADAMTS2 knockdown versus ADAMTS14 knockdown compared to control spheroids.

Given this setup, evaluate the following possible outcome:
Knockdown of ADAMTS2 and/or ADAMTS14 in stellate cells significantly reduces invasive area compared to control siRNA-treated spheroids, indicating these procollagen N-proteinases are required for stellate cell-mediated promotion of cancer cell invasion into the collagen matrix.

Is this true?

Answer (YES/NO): NO